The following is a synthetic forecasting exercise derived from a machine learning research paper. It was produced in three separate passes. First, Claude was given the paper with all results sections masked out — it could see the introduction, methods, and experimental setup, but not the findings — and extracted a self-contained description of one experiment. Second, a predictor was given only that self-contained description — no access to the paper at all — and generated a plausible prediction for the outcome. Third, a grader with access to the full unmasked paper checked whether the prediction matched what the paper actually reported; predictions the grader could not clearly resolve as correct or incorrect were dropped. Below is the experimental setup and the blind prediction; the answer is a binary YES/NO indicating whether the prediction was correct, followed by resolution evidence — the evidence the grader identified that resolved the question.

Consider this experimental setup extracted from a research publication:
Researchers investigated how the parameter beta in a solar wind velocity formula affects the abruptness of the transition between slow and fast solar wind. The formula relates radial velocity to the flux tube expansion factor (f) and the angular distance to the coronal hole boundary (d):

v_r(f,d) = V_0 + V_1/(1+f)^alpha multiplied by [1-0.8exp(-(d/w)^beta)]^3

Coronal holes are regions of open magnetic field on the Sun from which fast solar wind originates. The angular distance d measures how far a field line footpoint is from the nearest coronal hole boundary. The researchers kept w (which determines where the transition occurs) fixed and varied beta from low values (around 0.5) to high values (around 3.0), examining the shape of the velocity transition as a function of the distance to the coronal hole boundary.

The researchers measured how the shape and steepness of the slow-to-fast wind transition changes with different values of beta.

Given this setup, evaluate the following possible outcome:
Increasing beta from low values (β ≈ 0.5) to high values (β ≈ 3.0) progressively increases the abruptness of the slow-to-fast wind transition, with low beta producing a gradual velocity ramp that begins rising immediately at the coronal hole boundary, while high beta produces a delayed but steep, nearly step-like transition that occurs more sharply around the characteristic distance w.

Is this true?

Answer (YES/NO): NO